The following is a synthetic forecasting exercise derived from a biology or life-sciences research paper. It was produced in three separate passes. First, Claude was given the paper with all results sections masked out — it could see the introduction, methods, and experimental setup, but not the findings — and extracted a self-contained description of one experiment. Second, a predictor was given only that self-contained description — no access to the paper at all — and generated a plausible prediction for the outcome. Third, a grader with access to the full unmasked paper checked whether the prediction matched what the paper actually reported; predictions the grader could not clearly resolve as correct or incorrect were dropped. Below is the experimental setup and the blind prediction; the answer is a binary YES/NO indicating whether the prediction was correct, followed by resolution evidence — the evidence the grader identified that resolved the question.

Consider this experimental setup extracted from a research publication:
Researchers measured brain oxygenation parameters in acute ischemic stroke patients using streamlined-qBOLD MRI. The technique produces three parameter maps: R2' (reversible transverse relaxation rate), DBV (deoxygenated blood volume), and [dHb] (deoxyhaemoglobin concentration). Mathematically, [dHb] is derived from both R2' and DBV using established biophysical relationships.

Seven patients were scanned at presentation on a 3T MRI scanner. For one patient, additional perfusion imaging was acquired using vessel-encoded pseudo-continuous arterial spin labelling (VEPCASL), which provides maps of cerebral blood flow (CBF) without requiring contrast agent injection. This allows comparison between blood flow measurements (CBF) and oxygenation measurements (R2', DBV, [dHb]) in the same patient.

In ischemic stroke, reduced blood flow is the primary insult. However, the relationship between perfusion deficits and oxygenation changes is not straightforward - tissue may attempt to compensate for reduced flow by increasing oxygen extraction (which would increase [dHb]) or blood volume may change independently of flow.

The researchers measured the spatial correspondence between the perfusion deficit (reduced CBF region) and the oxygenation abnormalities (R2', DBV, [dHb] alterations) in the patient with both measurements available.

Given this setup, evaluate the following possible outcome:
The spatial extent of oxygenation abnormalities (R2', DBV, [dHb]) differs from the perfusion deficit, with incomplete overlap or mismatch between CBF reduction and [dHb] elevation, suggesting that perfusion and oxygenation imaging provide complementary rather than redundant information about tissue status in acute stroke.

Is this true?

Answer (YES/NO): NO